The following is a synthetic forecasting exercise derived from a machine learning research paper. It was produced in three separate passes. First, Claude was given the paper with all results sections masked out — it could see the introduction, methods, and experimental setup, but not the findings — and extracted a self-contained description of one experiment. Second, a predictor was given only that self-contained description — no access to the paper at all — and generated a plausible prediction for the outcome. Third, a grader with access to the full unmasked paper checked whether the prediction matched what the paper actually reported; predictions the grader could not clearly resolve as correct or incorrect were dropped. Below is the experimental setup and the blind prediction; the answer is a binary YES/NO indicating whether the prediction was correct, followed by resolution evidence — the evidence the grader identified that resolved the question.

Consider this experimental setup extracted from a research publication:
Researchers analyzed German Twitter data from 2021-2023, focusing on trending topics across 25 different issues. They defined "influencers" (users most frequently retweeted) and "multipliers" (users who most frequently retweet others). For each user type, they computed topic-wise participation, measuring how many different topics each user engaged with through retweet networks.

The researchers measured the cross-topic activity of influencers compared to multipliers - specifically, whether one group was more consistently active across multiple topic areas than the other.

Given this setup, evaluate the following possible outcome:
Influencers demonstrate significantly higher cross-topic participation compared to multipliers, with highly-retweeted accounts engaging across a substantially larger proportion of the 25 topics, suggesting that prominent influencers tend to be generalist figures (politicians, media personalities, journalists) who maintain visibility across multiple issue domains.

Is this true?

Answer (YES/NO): NO